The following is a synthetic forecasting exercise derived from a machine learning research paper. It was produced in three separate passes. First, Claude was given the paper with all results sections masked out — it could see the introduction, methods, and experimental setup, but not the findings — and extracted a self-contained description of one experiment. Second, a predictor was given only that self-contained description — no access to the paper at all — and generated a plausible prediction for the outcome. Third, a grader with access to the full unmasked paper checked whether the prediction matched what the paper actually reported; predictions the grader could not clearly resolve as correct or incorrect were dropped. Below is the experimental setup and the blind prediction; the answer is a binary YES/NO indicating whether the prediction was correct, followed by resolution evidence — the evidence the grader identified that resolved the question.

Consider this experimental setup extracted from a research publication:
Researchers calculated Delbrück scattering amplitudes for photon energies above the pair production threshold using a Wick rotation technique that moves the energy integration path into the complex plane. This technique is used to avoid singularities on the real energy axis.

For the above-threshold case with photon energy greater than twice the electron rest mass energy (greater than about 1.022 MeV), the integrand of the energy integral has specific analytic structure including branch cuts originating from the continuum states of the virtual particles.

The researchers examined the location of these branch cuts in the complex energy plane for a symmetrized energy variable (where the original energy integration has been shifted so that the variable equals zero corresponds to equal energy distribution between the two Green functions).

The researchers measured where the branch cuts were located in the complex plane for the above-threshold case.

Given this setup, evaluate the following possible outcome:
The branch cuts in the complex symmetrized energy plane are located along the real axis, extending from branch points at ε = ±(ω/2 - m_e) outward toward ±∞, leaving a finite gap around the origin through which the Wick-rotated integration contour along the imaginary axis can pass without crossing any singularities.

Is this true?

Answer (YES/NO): NO